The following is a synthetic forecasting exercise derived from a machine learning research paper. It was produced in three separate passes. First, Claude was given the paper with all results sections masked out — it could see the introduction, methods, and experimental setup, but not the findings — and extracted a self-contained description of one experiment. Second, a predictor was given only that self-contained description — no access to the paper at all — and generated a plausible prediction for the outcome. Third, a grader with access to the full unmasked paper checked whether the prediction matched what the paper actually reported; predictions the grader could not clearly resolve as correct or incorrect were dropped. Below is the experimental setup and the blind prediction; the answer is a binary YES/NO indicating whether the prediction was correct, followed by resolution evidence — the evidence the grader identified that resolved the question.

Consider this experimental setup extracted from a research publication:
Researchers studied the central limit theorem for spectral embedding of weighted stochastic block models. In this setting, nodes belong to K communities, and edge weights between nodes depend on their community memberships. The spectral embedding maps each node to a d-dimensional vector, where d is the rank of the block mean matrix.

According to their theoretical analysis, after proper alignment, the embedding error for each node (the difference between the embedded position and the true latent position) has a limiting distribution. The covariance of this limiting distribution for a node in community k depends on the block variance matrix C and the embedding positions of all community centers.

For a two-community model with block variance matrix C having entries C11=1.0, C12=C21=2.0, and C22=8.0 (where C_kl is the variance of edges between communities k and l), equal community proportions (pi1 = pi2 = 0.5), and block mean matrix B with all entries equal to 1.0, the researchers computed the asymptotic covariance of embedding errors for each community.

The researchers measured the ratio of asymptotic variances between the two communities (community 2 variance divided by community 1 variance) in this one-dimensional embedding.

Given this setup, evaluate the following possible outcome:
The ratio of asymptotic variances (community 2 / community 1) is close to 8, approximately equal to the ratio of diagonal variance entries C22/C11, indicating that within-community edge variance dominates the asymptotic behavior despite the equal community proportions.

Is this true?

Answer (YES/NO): NO